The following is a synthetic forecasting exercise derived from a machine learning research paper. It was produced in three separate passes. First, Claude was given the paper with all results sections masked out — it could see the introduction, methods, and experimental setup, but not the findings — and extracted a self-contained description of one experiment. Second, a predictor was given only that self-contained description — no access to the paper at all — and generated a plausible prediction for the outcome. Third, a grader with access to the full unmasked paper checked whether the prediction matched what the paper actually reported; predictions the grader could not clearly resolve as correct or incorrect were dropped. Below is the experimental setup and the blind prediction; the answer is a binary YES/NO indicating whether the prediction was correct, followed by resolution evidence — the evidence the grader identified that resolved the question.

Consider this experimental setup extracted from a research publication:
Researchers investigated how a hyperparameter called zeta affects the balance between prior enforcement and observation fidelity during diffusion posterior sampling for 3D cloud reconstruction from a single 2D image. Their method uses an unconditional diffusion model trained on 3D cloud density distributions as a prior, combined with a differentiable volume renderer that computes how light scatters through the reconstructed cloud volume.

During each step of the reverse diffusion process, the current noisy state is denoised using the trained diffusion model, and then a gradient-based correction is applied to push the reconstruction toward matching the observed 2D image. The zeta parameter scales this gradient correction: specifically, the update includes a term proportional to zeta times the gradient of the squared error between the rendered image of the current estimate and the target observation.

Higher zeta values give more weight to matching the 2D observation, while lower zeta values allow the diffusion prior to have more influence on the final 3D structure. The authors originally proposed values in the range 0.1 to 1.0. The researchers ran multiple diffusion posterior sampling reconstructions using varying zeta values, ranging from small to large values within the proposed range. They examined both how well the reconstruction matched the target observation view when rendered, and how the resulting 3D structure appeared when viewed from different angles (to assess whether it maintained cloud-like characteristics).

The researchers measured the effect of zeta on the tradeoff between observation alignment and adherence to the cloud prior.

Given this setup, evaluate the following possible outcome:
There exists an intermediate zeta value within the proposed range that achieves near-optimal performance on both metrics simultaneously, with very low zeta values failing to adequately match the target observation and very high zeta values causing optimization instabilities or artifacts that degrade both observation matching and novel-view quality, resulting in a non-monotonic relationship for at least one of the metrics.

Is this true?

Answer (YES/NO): NO